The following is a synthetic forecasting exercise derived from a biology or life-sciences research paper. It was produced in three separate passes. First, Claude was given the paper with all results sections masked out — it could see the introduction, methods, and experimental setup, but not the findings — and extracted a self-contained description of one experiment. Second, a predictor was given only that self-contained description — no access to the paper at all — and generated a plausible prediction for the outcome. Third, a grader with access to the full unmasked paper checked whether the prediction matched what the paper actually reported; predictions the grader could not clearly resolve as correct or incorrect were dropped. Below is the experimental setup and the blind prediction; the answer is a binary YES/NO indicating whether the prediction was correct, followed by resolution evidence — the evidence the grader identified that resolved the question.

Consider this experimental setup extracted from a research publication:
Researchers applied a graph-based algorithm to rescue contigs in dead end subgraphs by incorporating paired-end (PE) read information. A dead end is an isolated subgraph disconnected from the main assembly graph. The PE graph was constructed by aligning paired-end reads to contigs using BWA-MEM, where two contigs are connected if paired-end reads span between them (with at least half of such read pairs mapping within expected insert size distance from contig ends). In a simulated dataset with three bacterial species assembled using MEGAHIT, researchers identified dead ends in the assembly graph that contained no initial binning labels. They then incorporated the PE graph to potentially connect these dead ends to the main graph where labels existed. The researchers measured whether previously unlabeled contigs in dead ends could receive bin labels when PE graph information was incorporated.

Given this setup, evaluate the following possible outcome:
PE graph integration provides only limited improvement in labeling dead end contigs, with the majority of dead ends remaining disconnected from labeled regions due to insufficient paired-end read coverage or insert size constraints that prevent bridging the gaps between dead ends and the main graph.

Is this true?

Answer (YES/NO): NO